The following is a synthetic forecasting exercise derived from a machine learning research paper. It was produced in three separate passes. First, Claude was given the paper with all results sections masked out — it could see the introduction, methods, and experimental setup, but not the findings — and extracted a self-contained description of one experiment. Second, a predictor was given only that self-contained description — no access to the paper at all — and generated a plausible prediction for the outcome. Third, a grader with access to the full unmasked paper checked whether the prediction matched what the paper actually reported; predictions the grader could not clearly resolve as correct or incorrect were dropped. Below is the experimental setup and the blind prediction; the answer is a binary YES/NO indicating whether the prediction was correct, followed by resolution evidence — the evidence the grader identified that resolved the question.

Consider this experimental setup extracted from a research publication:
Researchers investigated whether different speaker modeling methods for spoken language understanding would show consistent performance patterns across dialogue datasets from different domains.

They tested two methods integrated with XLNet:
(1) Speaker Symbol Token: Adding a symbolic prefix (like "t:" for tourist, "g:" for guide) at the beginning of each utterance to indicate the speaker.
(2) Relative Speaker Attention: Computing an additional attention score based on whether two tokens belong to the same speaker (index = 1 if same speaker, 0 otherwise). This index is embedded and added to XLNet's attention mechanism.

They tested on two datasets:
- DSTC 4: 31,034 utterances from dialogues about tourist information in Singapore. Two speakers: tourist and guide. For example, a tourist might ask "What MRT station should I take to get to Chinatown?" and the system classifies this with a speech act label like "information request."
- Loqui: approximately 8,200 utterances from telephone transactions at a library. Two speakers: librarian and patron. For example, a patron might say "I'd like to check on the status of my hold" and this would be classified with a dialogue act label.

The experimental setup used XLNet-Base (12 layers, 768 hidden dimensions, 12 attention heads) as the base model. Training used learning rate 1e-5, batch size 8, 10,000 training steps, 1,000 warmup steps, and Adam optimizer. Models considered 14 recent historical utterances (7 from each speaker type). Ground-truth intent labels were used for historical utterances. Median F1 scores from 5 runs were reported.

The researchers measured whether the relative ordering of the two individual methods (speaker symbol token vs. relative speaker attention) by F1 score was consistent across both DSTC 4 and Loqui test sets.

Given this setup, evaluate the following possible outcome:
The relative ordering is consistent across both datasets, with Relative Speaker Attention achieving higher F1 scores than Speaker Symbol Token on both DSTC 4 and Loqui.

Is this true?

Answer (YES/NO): NO